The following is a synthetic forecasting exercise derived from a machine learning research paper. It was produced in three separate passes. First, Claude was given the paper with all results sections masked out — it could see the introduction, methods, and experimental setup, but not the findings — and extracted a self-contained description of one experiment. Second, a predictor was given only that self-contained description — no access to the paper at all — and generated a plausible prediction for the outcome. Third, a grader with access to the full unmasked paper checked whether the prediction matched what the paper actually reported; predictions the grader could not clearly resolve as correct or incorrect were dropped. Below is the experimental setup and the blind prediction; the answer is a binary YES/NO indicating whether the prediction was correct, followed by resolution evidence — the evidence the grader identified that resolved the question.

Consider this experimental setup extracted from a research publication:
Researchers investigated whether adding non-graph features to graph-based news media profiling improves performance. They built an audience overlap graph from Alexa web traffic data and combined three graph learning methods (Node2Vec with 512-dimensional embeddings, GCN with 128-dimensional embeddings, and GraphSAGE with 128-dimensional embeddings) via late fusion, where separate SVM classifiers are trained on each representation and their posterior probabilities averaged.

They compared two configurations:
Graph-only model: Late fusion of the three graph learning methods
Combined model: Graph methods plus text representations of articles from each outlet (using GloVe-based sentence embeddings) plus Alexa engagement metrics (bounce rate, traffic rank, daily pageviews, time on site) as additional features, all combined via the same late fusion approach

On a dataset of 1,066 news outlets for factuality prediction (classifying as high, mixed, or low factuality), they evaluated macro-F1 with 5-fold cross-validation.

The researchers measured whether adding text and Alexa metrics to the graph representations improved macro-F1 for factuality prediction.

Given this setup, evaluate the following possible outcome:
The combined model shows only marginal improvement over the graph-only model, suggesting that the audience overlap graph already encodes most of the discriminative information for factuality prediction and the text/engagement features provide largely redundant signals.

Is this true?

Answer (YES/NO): YES